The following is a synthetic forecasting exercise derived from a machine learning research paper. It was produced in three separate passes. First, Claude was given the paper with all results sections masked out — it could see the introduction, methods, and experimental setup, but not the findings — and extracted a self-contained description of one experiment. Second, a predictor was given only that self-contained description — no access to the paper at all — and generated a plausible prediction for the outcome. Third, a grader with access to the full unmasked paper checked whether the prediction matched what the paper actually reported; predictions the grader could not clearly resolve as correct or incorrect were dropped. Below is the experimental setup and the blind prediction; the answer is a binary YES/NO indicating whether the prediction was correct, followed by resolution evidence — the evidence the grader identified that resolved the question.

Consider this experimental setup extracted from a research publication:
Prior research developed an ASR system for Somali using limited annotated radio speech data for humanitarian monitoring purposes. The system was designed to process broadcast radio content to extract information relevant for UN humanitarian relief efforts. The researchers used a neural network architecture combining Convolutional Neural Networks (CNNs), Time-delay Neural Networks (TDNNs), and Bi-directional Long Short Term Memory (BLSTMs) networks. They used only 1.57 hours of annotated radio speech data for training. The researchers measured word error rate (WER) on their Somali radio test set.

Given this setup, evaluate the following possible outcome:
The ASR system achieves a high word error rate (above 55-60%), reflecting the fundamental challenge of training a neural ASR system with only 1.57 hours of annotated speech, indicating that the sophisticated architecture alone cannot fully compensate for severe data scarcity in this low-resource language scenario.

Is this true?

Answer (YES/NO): NO